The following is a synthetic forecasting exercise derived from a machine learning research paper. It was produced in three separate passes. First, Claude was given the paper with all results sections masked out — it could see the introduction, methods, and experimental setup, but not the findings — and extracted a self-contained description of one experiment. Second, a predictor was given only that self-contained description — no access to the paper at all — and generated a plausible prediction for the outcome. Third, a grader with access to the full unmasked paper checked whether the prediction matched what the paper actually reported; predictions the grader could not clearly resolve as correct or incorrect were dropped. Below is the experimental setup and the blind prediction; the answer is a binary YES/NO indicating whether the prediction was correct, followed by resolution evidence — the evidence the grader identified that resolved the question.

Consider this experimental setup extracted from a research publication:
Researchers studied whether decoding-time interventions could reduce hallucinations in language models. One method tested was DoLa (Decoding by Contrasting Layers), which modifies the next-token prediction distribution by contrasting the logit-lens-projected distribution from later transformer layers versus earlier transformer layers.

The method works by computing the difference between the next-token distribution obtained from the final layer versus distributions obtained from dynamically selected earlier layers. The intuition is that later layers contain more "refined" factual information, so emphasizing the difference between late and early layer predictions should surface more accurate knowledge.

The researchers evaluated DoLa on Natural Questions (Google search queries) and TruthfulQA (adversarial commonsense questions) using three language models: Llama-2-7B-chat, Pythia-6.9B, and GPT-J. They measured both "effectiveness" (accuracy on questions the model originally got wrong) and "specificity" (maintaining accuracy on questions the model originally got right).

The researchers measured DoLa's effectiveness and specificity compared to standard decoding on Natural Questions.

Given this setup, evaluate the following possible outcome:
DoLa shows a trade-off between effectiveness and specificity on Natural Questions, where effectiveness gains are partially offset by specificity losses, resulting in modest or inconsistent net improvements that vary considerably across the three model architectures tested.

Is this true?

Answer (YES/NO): YES